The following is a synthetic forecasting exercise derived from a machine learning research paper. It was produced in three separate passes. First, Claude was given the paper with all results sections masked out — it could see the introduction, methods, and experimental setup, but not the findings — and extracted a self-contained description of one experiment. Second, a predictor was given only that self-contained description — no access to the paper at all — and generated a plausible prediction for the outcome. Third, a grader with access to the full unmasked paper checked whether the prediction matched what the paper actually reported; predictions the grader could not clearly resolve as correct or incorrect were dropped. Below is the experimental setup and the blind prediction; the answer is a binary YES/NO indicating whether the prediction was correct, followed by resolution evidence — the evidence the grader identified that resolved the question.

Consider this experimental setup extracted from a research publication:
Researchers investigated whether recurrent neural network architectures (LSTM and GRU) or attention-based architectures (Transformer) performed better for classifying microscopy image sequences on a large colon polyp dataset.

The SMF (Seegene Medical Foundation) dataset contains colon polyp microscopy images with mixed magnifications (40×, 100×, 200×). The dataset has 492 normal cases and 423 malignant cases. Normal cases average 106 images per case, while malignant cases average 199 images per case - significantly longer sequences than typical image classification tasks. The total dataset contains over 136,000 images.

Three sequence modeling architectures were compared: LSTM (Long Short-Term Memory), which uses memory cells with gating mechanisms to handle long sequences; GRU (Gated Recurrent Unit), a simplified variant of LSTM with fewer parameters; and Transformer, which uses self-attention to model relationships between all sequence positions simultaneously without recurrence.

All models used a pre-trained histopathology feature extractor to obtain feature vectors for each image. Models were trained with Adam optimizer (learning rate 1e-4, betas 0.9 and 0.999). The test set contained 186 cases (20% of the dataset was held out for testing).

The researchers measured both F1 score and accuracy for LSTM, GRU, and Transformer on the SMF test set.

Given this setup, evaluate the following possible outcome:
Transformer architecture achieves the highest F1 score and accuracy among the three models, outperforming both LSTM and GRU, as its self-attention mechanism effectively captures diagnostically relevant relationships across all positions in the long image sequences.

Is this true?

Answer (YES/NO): YES